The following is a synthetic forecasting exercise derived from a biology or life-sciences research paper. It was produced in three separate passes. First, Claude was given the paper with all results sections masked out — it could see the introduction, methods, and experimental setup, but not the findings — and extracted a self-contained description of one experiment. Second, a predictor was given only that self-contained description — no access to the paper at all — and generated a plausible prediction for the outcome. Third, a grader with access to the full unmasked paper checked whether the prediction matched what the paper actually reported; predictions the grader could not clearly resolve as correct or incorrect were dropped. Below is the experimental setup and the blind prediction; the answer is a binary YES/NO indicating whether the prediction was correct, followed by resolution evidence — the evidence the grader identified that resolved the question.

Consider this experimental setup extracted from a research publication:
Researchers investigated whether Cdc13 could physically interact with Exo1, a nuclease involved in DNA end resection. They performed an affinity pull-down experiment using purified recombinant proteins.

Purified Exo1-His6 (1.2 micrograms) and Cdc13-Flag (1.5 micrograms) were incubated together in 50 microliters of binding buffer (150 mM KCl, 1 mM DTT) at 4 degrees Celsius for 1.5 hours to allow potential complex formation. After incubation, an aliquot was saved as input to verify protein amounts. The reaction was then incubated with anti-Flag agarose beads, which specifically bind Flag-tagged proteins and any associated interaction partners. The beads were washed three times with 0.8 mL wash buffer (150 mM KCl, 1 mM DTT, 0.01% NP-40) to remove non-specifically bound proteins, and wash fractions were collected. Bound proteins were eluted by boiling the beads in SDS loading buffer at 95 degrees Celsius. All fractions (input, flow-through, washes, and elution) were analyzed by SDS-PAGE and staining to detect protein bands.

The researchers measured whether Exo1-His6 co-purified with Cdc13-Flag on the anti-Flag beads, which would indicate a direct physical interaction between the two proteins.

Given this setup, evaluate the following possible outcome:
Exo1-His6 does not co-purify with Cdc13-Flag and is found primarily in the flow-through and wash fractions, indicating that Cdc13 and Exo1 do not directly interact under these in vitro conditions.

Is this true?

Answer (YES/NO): YES